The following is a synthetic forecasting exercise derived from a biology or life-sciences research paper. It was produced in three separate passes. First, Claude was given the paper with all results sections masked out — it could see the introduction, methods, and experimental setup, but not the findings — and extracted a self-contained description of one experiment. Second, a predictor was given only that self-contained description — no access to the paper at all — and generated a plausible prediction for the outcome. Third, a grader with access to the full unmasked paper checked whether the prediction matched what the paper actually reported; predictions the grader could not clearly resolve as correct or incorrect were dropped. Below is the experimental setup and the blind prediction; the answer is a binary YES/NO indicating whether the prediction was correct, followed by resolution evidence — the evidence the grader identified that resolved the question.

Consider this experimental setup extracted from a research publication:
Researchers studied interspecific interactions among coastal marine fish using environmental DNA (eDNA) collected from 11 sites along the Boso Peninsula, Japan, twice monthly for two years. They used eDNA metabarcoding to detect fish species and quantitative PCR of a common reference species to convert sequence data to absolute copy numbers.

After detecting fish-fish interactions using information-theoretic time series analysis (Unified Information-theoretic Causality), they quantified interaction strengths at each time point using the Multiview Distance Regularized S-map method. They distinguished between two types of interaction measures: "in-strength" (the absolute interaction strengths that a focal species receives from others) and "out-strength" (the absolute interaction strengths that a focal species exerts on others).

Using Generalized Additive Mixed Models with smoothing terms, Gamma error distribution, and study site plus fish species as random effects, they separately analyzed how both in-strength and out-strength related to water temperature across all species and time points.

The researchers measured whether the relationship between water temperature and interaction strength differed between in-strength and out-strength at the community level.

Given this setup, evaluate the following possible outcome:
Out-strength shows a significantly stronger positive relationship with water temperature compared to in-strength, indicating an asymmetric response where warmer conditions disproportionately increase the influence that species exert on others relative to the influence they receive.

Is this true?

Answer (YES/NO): NO